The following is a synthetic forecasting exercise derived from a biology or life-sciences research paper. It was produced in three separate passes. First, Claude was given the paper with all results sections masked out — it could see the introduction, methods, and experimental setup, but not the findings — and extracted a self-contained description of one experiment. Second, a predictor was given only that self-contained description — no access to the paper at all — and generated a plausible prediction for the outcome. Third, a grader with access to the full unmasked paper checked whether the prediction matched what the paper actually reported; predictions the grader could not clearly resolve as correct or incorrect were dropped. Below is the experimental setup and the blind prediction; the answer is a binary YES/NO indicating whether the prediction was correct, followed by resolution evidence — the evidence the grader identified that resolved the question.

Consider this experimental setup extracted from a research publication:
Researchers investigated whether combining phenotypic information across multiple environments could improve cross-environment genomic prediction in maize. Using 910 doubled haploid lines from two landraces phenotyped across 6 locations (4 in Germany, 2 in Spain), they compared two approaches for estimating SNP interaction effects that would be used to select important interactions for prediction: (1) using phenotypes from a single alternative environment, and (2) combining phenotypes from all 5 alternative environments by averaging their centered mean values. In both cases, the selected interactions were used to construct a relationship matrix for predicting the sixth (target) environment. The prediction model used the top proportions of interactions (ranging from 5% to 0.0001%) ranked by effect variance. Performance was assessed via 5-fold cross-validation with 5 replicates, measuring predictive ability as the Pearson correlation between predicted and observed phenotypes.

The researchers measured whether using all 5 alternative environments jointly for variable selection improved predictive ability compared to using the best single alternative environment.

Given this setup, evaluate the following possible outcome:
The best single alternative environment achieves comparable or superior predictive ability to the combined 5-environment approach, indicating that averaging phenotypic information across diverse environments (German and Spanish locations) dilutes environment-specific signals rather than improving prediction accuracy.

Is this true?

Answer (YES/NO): NO